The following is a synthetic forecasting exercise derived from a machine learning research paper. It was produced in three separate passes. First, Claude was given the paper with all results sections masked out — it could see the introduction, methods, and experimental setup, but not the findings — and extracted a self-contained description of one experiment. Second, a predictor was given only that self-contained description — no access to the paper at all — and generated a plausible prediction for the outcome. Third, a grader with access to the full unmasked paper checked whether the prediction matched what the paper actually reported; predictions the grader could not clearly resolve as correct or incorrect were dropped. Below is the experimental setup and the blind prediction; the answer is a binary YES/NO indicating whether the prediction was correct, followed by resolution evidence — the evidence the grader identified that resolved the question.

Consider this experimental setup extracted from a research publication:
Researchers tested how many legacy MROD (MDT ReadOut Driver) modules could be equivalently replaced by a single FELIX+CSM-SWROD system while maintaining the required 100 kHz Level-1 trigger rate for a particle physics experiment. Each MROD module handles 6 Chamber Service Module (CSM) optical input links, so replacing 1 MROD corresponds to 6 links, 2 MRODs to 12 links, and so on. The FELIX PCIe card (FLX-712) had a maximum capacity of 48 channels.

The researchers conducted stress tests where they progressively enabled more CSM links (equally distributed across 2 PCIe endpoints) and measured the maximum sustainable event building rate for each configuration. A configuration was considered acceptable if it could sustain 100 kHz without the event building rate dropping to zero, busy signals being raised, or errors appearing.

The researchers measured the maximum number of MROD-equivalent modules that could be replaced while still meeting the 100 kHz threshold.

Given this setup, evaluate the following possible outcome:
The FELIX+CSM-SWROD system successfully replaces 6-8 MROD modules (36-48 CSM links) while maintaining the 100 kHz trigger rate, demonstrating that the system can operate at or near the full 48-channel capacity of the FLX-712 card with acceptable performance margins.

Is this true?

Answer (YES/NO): NO